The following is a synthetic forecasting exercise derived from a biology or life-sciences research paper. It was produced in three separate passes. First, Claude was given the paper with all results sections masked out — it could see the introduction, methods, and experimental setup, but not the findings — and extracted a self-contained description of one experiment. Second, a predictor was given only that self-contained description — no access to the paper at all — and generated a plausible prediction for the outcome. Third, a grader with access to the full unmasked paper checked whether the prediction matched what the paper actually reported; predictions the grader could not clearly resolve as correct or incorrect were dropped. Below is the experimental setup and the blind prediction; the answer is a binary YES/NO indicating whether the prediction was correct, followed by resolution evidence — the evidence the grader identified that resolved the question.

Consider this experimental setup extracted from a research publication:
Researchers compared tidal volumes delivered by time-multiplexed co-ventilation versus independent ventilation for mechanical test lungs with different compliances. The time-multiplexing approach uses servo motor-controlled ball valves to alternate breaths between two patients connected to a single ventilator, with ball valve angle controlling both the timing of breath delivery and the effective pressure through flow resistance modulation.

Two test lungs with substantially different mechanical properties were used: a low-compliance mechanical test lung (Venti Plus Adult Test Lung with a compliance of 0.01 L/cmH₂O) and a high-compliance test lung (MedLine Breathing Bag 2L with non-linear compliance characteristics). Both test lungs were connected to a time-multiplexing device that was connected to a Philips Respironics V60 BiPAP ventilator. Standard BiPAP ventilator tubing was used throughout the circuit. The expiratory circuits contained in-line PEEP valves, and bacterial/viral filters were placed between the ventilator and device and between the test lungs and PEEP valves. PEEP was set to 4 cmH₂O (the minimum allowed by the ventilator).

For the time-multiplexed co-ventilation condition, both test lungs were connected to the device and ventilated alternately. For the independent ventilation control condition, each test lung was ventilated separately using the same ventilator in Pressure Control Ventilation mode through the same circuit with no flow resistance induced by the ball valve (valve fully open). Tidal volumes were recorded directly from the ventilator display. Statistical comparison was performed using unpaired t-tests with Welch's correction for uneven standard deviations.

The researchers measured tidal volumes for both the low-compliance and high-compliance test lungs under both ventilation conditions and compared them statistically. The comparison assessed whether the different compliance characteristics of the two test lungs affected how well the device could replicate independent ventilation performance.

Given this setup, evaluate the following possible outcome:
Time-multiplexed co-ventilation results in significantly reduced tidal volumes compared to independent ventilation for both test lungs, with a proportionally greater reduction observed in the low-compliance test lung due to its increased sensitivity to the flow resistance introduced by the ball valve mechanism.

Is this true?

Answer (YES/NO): NO